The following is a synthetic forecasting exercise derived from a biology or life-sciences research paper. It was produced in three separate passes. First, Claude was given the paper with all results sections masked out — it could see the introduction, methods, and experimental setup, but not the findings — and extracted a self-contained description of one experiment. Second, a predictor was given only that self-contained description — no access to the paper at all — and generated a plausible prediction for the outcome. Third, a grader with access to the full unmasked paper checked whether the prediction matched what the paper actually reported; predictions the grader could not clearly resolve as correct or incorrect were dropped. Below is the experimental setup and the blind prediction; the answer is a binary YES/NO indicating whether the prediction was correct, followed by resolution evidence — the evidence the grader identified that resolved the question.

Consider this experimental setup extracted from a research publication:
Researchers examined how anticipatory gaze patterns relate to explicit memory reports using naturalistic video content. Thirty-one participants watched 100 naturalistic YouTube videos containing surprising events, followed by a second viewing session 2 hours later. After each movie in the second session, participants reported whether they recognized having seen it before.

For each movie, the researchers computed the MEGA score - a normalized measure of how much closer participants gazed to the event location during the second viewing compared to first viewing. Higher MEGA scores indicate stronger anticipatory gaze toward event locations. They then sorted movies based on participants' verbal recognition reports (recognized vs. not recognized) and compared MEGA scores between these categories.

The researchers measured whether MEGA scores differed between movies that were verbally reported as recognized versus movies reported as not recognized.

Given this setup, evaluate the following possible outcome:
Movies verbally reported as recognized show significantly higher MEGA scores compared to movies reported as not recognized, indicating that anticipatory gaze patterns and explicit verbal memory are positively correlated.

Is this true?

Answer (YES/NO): YES